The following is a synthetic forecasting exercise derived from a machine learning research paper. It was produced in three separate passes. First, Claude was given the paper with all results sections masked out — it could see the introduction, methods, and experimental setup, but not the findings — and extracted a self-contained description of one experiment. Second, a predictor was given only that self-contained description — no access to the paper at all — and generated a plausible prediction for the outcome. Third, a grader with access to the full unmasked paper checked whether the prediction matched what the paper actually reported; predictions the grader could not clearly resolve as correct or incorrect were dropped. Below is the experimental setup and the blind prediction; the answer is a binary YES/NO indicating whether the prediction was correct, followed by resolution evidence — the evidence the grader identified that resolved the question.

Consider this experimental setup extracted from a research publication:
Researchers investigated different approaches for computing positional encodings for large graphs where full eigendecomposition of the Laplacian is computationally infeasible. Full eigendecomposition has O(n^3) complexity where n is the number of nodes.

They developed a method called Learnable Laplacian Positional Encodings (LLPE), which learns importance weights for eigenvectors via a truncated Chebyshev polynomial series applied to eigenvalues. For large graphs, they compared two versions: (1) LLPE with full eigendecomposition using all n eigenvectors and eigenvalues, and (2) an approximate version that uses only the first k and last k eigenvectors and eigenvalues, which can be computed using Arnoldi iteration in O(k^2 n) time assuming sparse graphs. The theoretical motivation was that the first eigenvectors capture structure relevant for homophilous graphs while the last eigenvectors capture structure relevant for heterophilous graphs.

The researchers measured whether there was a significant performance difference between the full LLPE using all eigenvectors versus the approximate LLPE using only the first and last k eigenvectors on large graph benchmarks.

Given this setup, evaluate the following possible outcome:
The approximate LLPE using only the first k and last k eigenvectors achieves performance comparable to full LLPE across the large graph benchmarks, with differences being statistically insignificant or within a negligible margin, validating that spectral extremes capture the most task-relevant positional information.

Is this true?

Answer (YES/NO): YES